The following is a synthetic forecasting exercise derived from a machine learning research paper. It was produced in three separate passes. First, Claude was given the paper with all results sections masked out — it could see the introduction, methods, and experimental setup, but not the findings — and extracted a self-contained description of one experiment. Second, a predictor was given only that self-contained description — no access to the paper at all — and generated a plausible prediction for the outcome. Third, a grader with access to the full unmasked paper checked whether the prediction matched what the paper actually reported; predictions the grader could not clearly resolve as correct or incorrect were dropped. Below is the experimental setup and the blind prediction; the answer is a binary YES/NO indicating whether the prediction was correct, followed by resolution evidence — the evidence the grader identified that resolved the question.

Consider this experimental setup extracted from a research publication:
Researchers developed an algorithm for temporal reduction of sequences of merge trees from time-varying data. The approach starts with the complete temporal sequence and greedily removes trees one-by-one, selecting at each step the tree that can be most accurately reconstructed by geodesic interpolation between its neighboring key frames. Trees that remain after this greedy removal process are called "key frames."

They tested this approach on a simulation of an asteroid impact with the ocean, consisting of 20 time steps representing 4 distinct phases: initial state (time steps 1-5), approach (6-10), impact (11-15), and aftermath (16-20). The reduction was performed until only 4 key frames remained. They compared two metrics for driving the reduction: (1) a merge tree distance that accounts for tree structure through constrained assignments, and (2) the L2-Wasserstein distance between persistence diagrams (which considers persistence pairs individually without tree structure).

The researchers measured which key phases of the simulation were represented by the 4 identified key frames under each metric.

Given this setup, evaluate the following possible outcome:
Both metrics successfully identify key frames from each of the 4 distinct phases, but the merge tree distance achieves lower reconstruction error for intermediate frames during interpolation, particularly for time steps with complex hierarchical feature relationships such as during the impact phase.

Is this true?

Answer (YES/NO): NO